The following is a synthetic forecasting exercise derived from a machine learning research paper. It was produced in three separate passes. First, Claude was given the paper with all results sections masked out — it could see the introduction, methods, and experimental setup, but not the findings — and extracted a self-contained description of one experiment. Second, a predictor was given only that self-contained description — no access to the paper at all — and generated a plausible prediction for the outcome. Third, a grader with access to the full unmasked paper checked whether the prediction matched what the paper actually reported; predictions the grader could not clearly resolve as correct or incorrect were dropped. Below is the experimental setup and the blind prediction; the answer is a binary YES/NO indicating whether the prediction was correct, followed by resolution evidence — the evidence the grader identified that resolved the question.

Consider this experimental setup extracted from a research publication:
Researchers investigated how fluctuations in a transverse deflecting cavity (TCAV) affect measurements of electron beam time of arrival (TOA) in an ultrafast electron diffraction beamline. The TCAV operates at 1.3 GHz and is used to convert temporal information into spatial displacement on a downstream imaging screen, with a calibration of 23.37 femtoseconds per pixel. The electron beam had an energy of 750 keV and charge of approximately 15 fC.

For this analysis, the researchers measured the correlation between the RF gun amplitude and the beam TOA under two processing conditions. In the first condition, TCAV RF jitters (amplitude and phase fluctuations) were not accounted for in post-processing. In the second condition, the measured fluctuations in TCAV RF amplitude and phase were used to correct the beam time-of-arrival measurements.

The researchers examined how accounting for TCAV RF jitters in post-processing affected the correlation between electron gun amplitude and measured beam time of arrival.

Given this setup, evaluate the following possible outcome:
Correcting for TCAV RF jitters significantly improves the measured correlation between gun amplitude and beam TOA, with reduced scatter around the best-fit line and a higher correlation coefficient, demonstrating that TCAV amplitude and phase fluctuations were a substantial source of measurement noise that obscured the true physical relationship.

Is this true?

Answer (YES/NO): NO